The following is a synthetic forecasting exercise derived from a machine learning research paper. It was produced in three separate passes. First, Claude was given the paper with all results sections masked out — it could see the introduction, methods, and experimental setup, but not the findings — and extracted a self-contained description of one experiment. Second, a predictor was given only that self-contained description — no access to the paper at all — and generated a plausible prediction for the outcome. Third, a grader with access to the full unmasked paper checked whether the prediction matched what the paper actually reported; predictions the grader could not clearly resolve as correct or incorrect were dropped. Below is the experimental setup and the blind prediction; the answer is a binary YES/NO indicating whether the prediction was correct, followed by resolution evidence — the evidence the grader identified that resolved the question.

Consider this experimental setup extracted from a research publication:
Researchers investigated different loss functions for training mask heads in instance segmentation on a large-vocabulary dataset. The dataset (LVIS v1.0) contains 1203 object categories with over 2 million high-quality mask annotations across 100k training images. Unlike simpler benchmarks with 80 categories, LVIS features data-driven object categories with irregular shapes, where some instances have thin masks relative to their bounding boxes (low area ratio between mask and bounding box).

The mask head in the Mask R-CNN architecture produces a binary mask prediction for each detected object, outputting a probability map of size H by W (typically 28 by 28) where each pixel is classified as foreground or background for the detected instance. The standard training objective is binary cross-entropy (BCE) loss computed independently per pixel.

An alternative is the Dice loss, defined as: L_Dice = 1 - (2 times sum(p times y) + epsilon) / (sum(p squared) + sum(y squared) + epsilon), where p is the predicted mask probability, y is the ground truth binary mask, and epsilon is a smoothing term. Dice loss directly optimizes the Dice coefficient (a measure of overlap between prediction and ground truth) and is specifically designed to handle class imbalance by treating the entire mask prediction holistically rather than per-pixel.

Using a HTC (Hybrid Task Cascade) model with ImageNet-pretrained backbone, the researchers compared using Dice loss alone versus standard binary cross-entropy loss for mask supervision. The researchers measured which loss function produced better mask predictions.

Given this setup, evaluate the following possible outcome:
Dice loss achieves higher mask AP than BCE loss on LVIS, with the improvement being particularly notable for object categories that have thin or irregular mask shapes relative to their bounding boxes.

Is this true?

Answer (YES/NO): NO